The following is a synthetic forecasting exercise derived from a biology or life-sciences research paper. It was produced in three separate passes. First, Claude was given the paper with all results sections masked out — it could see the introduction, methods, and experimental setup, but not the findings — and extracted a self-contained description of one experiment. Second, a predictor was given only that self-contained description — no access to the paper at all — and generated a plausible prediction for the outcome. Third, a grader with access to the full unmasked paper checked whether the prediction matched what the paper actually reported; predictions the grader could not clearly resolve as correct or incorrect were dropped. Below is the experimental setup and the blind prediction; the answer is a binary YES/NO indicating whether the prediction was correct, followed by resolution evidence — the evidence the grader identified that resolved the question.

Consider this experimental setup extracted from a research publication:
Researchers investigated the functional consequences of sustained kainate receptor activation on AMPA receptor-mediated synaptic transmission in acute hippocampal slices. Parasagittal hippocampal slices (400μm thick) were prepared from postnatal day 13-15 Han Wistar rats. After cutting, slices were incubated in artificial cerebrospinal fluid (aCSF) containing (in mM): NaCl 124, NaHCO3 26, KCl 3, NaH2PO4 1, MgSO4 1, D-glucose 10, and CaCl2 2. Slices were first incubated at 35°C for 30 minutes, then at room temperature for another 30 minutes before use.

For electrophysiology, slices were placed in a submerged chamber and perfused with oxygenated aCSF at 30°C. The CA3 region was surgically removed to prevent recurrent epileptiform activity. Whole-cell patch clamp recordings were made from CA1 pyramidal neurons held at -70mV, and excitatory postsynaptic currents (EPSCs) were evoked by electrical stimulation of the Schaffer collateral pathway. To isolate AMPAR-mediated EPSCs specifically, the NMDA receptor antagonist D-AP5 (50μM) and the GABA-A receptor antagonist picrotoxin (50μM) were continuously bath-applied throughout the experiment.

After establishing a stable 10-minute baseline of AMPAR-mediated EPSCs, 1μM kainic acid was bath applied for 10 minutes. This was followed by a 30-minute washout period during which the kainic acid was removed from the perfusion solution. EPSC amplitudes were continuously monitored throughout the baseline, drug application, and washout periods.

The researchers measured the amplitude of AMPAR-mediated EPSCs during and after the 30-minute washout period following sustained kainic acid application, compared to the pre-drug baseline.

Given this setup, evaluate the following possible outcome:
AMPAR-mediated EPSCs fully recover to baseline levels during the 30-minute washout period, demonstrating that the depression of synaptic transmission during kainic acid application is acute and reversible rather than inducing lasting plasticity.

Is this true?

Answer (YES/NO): NO